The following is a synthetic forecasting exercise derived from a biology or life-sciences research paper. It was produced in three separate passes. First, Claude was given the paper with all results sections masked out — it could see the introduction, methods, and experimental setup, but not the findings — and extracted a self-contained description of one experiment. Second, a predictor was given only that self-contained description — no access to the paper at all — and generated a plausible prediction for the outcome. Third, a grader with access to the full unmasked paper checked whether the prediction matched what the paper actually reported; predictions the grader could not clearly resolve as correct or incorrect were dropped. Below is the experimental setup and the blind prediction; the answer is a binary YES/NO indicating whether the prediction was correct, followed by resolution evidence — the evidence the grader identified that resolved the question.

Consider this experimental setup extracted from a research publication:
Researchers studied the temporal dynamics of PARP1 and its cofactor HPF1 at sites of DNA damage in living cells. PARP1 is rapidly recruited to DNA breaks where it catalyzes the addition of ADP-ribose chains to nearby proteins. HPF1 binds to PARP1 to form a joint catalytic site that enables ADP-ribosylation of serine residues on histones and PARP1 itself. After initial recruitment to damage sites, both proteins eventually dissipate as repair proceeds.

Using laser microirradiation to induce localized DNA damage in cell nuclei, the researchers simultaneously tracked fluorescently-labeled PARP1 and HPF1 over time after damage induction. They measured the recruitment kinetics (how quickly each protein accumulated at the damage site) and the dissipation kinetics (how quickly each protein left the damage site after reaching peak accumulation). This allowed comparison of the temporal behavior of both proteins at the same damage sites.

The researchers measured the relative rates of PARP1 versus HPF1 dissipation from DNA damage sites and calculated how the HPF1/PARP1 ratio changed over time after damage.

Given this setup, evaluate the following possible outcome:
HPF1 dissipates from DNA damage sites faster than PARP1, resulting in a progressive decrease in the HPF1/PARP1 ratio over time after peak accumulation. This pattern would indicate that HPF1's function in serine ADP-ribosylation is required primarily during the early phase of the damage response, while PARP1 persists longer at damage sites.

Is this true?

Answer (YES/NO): NO